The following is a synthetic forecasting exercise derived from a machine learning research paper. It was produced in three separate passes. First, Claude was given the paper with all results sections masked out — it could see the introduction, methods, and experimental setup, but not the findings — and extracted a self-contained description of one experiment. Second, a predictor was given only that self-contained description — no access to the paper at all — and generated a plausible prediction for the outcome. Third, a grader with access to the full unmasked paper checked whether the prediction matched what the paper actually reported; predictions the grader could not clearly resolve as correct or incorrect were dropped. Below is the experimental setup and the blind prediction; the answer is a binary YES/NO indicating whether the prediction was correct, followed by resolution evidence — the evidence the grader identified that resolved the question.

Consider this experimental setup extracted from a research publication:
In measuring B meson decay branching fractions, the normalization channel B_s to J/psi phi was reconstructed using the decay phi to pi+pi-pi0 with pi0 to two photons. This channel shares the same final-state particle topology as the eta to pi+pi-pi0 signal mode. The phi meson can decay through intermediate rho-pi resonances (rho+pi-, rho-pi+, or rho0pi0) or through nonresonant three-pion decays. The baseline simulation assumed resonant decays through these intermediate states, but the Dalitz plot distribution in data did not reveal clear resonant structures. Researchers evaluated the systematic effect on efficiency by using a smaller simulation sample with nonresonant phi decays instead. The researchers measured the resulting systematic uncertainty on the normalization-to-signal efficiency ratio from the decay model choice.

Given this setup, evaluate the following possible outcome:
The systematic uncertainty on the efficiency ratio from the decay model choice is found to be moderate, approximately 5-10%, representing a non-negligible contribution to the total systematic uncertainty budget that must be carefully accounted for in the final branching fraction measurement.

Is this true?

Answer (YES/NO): NO